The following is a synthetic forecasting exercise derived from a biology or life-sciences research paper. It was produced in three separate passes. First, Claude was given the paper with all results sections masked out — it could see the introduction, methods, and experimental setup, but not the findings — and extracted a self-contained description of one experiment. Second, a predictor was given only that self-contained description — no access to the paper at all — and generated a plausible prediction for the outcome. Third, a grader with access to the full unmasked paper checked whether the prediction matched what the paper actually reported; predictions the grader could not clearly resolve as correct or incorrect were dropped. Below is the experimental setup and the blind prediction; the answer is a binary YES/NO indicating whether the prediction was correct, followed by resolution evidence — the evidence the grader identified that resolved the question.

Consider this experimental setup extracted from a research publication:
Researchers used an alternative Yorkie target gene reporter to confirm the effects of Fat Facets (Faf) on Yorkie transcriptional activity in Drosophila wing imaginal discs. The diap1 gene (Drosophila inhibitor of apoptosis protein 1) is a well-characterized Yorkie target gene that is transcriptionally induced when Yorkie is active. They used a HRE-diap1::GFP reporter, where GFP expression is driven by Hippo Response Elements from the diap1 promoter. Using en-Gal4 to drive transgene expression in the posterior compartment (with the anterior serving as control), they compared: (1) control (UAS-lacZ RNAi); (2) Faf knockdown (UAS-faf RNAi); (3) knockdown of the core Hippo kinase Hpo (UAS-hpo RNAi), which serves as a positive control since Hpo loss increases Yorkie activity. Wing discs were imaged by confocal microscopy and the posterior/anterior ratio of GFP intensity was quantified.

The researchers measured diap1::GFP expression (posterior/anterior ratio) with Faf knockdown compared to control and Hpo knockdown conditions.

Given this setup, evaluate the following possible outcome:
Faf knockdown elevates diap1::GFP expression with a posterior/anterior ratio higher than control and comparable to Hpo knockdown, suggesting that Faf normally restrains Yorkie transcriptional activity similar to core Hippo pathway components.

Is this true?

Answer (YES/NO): YES